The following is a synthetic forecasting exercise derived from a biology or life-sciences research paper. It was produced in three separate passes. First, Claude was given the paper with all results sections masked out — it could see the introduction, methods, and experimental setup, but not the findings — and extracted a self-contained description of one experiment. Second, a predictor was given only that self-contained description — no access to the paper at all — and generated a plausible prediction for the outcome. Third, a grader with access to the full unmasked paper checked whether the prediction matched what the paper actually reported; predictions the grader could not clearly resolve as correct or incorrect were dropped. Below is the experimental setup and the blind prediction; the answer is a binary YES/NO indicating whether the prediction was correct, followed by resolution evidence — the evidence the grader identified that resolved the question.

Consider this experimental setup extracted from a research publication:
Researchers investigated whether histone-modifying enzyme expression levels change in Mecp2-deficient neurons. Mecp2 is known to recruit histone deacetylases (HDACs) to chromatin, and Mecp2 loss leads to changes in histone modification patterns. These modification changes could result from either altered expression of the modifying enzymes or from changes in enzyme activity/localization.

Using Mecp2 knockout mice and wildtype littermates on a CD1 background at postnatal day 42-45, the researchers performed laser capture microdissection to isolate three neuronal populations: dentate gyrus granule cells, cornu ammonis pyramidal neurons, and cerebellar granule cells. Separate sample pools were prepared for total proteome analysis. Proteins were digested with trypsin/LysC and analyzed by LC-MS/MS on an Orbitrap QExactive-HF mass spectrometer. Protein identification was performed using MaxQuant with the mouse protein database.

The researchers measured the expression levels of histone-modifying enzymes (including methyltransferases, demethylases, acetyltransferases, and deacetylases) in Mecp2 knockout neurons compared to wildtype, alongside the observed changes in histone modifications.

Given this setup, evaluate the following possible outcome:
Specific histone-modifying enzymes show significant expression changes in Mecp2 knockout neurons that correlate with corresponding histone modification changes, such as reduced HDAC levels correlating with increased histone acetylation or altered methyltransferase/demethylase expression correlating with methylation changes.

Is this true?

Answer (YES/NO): NO